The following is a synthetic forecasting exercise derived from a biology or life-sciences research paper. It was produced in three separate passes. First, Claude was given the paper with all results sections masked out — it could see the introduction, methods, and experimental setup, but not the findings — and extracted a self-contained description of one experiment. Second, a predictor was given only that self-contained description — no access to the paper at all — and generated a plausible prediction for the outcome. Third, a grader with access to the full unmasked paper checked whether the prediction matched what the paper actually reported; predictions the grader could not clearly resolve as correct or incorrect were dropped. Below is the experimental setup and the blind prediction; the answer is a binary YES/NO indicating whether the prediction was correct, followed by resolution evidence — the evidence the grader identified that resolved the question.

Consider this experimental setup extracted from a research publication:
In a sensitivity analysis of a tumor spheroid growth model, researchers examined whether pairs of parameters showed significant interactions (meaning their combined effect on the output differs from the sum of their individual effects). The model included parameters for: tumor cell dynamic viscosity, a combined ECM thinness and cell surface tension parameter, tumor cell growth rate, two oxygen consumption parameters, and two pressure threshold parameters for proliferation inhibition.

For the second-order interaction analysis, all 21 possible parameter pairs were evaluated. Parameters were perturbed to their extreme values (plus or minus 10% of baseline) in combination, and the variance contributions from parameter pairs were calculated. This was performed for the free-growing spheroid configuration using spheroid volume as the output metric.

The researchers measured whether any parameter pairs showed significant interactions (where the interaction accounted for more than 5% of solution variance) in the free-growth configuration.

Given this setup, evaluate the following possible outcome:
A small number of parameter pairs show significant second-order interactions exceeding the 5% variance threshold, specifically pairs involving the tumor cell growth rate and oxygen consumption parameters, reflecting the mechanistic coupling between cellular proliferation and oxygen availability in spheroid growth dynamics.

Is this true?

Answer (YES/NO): YES